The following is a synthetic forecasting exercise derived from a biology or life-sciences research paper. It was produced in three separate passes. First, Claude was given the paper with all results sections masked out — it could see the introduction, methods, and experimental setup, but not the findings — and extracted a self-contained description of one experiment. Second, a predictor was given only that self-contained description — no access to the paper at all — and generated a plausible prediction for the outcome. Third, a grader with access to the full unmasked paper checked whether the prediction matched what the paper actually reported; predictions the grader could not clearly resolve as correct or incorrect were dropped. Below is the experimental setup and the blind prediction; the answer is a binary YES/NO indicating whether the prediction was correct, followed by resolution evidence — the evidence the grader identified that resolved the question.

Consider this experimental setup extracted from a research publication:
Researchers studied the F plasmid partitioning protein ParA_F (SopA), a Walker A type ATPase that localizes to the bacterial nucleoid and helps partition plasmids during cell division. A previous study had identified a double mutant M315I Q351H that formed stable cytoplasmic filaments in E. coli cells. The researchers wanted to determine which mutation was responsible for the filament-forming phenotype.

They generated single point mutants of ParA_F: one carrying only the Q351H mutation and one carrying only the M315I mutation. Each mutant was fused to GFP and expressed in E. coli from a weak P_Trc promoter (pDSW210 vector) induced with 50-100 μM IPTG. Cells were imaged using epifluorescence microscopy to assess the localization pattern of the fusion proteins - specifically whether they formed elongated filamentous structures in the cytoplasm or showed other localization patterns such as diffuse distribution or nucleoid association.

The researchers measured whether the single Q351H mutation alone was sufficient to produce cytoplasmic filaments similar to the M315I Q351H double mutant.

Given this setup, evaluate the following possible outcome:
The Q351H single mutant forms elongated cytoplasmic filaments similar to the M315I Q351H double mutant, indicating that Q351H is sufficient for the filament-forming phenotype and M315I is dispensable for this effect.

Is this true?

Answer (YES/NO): YES